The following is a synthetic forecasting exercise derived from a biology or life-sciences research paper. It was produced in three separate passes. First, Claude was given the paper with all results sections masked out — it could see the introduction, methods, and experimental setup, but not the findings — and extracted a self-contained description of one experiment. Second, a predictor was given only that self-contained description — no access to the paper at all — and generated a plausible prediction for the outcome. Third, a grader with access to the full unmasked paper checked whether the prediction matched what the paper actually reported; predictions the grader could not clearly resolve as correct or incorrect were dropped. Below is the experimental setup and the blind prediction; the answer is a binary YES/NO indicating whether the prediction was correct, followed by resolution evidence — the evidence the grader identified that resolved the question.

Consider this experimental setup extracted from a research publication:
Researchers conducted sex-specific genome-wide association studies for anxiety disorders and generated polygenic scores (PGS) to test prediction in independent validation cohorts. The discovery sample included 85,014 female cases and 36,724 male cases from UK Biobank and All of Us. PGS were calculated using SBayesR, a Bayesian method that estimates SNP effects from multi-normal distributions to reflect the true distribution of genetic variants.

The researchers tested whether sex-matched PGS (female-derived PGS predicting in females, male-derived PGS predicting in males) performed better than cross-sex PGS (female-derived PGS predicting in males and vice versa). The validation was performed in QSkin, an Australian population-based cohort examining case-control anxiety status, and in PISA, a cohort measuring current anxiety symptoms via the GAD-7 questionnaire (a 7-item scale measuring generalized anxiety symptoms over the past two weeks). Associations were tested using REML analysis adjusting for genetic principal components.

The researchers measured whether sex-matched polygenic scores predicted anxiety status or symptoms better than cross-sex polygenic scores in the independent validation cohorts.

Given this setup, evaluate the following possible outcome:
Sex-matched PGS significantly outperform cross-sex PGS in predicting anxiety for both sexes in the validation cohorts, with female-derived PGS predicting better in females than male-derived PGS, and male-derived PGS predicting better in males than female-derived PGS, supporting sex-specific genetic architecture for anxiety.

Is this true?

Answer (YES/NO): NO